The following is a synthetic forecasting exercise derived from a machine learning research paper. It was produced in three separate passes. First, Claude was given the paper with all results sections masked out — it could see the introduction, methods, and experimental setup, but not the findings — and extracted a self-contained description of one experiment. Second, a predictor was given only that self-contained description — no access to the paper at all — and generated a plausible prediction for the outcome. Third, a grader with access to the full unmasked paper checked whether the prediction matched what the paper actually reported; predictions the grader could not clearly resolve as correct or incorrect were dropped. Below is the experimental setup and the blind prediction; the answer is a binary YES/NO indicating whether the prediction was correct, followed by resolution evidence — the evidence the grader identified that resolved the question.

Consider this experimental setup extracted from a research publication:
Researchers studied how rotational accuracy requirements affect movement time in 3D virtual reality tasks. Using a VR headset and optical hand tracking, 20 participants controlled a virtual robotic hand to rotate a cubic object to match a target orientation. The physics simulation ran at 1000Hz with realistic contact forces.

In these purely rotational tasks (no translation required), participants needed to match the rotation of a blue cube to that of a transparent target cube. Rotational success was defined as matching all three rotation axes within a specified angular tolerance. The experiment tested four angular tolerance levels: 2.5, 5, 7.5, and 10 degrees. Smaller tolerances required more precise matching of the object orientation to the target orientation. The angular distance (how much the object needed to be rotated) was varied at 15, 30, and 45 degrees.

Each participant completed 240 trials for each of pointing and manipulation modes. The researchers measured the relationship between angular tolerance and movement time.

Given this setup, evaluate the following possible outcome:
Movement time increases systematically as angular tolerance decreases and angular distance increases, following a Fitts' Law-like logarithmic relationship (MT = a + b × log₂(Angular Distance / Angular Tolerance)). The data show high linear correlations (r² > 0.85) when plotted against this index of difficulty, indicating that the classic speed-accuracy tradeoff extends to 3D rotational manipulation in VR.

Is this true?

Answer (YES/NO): NO